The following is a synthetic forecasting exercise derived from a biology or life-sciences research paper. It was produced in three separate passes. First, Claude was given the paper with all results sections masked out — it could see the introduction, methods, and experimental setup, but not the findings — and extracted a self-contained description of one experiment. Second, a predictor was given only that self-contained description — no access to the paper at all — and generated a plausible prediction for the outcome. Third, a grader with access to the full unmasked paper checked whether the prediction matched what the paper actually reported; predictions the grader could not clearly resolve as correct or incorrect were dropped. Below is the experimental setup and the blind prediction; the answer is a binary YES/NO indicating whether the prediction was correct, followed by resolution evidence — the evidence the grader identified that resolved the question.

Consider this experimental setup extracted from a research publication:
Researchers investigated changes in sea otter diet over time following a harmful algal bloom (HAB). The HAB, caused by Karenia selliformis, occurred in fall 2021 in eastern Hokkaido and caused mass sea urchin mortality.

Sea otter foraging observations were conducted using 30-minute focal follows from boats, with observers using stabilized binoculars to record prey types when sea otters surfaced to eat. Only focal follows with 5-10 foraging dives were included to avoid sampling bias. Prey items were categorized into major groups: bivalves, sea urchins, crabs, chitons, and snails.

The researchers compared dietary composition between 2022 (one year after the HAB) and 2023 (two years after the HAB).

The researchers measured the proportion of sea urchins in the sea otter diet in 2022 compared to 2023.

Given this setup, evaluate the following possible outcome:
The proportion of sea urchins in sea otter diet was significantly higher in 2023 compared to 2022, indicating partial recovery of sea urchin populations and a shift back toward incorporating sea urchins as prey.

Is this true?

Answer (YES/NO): YES